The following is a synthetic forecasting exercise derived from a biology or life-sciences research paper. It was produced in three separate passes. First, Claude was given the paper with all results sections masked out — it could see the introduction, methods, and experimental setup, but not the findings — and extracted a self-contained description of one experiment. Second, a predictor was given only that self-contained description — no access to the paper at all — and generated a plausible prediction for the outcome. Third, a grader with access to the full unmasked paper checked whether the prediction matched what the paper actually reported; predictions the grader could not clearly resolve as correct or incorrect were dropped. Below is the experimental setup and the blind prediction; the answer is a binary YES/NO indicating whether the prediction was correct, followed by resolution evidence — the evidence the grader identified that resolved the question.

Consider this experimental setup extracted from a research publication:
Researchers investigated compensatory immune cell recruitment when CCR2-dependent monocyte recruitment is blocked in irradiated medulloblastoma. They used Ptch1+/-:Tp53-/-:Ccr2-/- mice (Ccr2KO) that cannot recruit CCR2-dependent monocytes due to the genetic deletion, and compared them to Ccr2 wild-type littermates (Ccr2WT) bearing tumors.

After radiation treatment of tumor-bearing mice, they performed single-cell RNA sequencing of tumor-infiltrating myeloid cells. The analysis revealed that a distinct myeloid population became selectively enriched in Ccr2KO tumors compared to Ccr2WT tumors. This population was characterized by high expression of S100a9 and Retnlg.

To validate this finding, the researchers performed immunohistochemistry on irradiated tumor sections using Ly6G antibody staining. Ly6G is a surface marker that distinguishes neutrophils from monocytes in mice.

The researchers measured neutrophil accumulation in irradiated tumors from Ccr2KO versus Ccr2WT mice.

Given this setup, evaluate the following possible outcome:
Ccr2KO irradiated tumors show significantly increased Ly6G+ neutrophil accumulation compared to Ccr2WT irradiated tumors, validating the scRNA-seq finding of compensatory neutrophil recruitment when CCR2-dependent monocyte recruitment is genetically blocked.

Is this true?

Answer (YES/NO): YES